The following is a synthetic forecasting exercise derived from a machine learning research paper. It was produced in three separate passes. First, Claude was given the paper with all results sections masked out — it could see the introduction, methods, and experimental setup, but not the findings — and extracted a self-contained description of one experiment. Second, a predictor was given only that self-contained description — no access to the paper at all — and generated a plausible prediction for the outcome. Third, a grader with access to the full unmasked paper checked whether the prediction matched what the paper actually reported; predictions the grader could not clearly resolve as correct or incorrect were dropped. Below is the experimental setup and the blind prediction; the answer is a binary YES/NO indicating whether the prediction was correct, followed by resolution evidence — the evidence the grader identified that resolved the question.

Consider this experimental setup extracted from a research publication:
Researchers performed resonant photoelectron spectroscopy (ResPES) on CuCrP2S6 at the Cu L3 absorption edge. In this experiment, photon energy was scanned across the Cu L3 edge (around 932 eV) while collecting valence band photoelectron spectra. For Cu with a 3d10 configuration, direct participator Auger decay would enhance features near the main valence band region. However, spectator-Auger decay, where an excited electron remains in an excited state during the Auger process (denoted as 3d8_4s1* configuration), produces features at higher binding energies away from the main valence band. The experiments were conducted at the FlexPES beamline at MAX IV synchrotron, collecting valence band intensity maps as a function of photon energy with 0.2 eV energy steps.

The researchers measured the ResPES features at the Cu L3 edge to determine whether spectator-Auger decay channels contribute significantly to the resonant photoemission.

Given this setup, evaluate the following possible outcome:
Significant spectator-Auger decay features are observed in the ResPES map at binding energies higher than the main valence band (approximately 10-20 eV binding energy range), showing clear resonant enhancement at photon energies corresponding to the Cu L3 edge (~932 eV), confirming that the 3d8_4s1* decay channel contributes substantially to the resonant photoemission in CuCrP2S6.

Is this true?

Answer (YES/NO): YES